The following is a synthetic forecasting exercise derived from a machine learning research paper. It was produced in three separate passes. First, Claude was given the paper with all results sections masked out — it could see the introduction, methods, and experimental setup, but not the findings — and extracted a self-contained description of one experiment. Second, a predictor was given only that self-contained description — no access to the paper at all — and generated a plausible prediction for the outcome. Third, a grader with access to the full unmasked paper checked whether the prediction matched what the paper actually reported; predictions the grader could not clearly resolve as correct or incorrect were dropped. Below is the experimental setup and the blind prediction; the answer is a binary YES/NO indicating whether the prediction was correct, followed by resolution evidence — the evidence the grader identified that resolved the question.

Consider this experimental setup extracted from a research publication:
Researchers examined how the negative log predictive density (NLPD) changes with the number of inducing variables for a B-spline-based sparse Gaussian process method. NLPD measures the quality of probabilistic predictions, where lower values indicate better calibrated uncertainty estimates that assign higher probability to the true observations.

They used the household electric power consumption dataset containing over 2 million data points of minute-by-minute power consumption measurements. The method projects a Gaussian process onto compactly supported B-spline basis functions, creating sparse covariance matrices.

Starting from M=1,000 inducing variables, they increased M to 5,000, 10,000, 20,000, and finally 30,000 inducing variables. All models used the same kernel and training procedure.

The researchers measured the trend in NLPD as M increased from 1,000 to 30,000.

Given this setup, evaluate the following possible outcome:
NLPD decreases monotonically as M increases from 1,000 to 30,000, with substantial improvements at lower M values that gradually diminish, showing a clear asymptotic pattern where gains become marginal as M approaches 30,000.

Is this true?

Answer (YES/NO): NO